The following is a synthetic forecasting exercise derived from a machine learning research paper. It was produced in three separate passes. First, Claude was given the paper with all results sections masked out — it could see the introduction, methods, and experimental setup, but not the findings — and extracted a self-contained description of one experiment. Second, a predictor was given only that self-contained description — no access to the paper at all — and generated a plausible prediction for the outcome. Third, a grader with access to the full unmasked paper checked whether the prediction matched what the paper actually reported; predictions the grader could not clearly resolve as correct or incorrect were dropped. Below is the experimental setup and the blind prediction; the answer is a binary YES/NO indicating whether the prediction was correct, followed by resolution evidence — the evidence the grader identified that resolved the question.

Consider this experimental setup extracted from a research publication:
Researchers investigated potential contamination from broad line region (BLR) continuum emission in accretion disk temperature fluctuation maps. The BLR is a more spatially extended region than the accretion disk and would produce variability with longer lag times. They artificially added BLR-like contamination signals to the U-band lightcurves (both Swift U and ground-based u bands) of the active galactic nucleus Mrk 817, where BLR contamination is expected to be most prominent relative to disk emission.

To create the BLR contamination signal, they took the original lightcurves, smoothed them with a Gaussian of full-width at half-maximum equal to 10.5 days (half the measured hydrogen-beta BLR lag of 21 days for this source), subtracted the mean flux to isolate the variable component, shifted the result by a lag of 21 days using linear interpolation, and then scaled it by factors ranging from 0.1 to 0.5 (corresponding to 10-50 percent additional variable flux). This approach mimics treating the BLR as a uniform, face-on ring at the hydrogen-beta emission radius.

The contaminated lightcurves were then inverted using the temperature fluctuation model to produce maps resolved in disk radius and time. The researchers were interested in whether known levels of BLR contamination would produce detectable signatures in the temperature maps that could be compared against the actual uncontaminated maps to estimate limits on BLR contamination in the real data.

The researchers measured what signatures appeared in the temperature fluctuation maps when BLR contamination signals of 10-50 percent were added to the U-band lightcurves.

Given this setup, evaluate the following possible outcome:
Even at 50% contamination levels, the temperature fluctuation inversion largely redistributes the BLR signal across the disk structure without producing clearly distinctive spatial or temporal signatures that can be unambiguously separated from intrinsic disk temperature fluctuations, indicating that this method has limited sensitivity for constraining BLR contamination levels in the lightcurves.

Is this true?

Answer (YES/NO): NO